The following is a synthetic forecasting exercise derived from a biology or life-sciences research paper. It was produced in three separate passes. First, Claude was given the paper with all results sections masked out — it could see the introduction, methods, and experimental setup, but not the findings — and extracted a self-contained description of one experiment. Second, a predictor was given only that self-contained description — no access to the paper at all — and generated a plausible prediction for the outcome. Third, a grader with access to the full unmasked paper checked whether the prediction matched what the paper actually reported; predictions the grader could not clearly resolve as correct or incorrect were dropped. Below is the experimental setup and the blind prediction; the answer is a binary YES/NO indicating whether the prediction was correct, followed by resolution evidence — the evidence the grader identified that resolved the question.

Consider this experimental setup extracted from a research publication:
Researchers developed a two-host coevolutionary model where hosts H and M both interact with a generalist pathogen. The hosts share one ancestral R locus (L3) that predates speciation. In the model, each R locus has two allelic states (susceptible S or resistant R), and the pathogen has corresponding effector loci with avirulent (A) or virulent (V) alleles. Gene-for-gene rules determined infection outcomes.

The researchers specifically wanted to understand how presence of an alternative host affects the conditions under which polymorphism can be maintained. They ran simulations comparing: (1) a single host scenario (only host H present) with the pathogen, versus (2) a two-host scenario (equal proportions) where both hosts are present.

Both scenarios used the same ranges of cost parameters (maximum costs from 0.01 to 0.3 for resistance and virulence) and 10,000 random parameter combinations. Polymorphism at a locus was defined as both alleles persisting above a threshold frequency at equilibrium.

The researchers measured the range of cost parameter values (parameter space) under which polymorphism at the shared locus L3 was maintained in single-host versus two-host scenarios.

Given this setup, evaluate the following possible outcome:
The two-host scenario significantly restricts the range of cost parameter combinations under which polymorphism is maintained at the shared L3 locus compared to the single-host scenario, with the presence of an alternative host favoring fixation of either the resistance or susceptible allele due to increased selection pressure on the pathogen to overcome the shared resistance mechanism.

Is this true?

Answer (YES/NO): NO